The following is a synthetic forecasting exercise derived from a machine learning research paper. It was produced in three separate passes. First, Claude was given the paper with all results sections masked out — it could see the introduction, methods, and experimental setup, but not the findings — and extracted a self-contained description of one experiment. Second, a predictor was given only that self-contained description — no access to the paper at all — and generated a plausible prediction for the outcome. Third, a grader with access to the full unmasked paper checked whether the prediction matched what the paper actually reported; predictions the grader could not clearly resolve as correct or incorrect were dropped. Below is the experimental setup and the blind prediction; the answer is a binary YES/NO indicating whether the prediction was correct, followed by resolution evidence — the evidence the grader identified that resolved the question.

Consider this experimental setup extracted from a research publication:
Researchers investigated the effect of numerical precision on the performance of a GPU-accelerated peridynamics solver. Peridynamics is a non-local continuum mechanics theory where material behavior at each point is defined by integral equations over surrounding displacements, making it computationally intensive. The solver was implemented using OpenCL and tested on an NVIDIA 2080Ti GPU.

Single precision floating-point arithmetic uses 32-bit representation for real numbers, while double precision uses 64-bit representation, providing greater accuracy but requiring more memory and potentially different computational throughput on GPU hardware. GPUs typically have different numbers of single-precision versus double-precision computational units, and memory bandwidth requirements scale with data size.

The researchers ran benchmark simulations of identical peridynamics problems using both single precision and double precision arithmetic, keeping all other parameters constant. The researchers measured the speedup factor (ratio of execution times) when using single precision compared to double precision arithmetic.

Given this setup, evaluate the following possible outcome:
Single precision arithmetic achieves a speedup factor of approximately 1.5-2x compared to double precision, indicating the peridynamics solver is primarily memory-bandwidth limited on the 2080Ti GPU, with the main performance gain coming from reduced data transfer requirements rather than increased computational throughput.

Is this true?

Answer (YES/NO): NO